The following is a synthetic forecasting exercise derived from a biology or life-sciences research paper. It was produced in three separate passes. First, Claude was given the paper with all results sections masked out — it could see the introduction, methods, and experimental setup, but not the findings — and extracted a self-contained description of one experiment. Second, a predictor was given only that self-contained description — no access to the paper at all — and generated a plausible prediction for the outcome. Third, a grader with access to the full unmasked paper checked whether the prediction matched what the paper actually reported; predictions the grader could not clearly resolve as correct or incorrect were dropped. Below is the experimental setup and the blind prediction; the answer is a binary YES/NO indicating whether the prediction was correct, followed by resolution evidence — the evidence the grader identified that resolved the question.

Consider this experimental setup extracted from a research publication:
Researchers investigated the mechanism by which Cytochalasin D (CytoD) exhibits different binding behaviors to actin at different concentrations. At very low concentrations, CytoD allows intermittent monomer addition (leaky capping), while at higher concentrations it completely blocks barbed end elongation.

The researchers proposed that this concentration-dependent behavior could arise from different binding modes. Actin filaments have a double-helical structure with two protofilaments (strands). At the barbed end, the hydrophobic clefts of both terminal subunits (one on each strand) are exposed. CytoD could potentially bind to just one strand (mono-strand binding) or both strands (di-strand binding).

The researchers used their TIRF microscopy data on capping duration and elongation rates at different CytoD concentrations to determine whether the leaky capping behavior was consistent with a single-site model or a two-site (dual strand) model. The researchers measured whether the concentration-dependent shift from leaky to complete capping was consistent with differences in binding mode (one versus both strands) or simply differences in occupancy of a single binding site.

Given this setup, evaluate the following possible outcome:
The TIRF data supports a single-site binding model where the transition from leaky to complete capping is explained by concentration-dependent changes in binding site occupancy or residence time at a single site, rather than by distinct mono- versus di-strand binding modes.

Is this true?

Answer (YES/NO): NO